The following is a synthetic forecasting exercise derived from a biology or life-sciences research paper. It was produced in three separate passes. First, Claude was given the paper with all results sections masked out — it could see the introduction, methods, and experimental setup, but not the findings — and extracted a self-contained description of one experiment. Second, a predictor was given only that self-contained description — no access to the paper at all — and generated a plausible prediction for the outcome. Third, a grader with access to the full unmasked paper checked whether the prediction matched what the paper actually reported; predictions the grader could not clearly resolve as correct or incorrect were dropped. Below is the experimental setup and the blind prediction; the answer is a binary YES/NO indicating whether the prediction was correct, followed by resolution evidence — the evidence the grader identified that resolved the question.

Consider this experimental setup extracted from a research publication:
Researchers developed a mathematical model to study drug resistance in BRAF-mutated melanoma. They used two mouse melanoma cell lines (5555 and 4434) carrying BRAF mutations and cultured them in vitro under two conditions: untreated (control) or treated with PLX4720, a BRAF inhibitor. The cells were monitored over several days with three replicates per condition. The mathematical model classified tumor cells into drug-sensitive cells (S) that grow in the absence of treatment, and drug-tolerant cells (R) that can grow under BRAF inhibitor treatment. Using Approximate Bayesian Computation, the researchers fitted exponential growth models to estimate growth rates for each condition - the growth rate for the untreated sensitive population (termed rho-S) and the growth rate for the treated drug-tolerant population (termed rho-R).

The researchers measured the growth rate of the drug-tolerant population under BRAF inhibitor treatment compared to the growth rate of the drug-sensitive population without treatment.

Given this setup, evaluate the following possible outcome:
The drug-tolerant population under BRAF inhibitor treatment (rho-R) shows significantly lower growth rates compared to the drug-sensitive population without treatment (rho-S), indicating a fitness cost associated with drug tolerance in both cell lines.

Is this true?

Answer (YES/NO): YES